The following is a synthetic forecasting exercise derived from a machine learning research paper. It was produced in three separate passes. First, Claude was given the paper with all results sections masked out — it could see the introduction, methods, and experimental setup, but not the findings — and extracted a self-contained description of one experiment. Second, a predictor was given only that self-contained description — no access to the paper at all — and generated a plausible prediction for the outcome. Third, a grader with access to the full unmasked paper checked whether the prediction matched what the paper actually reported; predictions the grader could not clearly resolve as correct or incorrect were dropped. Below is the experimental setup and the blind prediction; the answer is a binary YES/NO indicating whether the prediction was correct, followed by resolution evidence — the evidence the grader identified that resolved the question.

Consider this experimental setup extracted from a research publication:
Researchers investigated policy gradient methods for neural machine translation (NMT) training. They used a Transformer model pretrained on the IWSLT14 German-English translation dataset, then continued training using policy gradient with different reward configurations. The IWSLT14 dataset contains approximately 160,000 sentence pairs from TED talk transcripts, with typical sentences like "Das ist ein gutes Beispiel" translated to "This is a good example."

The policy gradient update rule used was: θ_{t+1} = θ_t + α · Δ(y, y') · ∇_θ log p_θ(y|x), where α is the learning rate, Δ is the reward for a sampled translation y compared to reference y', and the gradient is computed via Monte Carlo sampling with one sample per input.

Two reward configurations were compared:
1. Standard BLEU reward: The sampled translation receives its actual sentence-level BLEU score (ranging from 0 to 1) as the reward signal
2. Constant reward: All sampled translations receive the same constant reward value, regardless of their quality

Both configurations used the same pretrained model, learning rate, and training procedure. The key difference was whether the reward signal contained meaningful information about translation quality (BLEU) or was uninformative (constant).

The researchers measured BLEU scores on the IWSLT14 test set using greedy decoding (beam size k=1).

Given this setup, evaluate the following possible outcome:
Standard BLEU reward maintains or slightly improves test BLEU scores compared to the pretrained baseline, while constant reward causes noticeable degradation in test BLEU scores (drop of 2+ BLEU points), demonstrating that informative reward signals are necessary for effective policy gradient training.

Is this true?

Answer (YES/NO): NO